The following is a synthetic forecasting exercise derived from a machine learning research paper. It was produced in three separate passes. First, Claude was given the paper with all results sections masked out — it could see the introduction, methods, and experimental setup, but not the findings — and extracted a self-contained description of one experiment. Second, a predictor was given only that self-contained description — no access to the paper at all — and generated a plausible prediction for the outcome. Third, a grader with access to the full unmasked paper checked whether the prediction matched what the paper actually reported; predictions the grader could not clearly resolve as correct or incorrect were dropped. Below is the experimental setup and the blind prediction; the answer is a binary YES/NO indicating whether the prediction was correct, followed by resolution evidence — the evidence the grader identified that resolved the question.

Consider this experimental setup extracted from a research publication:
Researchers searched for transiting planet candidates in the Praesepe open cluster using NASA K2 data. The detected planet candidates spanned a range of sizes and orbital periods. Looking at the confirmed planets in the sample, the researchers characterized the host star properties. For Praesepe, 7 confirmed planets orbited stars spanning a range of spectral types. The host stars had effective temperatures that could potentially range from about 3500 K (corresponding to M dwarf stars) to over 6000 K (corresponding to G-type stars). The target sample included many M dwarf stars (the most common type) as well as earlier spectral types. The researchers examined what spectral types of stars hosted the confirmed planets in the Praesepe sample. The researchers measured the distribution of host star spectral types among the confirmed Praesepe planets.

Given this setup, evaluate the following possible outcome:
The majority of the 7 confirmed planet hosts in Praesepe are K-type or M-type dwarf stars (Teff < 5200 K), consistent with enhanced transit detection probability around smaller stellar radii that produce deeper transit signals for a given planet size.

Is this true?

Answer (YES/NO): YES